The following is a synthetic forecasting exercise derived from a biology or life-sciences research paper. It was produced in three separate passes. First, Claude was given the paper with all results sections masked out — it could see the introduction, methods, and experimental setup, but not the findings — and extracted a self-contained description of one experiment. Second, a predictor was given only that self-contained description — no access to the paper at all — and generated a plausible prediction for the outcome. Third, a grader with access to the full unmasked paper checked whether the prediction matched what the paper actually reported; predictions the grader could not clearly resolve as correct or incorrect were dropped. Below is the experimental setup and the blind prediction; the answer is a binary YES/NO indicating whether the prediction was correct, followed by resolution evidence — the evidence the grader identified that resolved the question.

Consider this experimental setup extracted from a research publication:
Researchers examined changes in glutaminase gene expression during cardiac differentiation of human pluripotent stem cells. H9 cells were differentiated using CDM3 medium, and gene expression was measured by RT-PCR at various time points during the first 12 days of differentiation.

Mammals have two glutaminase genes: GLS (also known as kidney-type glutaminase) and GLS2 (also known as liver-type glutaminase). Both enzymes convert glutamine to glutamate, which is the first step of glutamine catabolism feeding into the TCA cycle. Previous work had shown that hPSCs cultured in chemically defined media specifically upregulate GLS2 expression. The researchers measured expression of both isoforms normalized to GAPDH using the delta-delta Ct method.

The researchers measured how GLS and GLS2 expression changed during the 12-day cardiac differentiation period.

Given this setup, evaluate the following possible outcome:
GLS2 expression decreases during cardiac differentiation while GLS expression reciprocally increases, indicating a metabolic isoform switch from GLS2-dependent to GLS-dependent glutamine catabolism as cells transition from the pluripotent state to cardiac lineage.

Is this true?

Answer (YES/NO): YES